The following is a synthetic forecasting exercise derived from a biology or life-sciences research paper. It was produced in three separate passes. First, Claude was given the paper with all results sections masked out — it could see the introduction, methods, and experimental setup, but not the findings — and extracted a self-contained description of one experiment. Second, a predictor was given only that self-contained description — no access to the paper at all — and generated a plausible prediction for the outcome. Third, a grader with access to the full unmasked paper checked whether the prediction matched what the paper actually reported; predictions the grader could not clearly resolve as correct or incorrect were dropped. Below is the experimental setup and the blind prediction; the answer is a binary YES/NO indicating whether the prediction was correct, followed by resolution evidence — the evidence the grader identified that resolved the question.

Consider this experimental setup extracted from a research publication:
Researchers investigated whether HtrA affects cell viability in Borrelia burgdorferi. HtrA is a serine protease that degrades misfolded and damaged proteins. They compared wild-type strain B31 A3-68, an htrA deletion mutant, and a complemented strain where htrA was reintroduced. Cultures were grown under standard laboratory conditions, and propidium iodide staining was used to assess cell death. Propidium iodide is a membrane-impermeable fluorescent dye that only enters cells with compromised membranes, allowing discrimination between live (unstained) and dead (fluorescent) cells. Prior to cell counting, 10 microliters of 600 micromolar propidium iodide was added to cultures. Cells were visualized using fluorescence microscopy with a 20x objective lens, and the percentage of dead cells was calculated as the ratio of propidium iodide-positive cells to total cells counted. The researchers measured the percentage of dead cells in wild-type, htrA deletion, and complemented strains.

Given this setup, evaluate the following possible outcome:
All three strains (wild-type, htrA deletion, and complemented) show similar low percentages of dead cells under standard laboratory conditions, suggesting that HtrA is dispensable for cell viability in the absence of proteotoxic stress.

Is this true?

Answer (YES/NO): NO